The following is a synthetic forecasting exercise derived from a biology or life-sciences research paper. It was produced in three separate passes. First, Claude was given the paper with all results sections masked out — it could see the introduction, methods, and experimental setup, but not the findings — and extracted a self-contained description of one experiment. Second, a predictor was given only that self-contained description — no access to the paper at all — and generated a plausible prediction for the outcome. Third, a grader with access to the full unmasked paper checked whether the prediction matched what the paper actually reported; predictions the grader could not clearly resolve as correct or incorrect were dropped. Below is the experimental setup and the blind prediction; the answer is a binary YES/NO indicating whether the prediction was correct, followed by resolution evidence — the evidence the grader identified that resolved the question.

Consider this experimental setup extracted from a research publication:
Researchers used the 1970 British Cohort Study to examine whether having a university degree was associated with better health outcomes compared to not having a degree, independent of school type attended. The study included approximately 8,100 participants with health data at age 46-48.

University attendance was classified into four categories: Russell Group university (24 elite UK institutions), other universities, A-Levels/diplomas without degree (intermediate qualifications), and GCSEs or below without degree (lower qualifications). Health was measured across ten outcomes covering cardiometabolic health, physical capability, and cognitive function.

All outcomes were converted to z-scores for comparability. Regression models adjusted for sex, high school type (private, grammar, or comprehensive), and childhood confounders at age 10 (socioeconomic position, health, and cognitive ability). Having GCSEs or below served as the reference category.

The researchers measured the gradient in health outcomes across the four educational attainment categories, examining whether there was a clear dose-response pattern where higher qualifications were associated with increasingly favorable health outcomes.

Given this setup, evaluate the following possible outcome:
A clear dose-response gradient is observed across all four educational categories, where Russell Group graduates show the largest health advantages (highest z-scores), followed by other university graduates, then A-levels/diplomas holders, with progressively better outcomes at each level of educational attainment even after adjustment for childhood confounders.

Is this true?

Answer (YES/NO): NO